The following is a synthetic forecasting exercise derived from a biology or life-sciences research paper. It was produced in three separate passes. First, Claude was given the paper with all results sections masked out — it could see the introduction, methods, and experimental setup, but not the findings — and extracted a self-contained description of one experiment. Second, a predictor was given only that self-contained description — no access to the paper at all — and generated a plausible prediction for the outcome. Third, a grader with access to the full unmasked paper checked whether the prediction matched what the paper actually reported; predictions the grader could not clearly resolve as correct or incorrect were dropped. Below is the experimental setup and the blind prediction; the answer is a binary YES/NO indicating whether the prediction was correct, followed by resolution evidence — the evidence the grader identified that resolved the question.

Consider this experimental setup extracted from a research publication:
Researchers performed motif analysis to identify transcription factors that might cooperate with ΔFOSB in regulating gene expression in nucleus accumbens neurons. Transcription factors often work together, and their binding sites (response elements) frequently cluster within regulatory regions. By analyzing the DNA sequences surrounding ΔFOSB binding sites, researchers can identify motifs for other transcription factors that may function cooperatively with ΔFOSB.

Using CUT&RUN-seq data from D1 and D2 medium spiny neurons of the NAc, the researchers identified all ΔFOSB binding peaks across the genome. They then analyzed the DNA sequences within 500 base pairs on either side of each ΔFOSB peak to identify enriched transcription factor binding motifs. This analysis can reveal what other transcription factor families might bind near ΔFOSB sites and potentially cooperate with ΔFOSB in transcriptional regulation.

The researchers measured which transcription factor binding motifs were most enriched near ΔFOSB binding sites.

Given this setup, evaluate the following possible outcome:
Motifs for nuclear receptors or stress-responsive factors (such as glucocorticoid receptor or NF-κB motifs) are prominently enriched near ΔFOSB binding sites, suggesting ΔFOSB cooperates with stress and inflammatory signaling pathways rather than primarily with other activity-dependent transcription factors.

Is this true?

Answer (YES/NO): NO